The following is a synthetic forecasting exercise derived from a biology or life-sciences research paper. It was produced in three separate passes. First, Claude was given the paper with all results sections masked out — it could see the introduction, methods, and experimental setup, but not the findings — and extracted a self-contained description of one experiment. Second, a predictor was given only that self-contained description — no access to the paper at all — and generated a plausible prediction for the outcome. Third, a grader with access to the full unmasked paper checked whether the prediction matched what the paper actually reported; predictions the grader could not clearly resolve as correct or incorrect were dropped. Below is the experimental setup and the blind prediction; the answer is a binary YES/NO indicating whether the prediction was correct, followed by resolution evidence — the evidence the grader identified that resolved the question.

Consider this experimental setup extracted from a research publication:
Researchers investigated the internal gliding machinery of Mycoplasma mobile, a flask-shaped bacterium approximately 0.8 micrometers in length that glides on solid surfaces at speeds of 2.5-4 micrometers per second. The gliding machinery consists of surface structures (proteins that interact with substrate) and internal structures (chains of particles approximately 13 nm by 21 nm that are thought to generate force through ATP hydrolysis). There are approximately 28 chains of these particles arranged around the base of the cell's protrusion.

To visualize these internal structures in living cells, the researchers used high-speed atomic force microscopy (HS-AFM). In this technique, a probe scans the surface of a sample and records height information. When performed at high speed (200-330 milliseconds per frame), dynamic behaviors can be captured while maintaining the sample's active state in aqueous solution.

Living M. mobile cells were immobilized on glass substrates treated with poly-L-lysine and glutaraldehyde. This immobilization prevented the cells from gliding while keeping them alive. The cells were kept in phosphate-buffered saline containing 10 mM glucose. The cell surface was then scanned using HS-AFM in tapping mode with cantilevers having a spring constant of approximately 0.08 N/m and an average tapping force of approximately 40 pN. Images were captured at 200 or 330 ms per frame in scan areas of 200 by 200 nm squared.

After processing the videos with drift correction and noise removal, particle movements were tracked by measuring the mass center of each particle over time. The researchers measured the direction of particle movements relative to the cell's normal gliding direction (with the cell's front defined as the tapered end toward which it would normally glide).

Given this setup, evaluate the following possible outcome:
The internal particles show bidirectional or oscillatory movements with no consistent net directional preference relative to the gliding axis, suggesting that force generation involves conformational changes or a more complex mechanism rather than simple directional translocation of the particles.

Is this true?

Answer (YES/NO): NO